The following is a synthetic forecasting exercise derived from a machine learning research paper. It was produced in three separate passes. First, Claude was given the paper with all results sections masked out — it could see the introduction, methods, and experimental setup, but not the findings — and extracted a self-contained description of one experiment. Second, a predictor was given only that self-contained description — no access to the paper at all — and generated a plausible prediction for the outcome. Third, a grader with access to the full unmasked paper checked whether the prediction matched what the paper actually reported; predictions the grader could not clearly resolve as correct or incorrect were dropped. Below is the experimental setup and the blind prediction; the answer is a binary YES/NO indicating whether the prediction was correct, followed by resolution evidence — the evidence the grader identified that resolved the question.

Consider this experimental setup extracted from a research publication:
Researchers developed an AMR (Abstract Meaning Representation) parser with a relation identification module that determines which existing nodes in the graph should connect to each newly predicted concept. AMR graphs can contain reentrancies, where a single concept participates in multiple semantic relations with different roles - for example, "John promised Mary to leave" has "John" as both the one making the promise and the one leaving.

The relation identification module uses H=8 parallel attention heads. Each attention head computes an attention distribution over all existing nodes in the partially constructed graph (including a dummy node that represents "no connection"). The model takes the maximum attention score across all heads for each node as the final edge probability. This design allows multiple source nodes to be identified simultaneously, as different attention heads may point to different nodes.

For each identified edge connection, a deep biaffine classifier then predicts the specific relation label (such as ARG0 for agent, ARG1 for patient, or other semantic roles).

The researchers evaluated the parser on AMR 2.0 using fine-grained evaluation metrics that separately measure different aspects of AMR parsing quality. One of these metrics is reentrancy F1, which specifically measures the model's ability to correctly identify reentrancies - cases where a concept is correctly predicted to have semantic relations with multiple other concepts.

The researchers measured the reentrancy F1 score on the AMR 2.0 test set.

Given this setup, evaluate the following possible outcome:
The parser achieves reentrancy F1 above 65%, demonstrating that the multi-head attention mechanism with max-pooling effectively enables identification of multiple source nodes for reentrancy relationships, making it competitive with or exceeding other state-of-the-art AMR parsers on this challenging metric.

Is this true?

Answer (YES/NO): NO